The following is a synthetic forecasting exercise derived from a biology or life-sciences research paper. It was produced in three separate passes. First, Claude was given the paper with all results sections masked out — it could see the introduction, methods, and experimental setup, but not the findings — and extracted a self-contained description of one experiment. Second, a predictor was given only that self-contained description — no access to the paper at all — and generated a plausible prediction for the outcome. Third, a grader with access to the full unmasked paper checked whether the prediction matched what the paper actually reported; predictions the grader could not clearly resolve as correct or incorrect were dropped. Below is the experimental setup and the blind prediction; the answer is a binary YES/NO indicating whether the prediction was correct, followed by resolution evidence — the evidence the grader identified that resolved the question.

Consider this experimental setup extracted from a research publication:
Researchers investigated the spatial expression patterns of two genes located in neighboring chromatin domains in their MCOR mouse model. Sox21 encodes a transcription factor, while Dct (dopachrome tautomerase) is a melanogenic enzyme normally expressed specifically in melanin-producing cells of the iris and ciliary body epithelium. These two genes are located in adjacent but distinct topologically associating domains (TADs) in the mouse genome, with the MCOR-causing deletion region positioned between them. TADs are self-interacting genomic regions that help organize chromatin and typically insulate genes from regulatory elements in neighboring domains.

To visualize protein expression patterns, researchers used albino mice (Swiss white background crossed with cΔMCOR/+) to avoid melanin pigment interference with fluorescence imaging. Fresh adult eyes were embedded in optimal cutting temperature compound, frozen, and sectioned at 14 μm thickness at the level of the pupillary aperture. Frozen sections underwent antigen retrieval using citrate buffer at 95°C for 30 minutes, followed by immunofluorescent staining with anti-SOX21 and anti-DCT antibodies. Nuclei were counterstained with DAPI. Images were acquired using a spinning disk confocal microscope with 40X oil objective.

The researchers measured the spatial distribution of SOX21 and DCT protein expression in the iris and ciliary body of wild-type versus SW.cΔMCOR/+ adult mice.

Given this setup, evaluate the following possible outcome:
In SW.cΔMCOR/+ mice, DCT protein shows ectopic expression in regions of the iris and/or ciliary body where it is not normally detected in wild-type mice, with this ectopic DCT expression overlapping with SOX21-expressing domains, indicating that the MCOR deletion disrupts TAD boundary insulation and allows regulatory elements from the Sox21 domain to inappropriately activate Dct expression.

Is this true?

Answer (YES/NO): NO